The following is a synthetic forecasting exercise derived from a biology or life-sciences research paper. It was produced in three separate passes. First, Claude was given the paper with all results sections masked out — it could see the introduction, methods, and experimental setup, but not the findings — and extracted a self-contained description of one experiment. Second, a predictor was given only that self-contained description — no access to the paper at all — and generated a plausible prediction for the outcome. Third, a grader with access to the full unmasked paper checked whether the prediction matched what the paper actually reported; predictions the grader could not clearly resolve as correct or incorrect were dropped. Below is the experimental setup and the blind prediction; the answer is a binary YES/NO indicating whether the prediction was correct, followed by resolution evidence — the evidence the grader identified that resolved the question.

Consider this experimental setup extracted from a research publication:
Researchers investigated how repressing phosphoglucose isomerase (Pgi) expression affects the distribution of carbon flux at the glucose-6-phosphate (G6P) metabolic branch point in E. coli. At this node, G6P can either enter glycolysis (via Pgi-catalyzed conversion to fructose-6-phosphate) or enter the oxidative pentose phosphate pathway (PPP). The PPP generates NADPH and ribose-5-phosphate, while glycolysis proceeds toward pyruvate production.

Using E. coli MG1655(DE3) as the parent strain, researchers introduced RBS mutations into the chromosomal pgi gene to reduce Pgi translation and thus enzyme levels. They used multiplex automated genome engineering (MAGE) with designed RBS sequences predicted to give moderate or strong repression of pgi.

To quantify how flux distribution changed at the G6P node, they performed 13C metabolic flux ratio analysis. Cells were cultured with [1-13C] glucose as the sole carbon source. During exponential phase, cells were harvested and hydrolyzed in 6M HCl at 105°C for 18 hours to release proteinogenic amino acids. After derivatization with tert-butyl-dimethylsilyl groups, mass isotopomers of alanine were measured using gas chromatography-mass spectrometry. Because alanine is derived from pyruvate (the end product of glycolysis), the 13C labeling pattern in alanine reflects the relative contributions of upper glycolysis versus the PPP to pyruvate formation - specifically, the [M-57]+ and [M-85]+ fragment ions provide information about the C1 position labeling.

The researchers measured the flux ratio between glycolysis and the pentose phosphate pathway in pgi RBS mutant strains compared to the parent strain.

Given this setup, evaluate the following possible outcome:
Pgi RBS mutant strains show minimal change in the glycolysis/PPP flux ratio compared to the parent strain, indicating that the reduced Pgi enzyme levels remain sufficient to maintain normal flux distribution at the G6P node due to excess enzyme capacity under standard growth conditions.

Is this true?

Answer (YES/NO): NO